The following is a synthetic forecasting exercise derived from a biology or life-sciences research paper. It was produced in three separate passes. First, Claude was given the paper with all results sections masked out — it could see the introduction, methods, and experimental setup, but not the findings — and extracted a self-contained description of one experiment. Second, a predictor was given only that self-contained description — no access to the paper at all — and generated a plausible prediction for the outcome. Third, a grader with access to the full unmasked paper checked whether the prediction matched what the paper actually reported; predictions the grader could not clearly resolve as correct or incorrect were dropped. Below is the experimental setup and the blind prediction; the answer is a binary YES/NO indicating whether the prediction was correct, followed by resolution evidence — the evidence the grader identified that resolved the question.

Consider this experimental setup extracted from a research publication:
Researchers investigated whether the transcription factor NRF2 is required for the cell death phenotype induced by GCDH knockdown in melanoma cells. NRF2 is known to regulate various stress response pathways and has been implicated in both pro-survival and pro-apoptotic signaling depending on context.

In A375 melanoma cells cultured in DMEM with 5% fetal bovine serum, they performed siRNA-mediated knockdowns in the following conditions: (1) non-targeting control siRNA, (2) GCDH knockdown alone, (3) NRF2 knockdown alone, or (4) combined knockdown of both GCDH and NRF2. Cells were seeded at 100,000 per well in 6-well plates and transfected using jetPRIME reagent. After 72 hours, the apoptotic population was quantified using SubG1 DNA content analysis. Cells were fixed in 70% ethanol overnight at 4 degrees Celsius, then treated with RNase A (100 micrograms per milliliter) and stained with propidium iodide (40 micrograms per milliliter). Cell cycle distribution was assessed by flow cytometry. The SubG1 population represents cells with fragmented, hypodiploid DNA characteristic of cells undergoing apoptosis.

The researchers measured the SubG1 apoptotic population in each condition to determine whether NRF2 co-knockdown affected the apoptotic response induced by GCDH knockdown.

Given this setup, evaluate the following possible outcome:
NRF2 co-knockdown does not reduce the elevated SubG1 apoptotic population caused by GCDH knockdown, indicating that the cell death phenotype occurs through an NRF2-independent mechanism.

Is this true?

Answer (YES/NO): NO